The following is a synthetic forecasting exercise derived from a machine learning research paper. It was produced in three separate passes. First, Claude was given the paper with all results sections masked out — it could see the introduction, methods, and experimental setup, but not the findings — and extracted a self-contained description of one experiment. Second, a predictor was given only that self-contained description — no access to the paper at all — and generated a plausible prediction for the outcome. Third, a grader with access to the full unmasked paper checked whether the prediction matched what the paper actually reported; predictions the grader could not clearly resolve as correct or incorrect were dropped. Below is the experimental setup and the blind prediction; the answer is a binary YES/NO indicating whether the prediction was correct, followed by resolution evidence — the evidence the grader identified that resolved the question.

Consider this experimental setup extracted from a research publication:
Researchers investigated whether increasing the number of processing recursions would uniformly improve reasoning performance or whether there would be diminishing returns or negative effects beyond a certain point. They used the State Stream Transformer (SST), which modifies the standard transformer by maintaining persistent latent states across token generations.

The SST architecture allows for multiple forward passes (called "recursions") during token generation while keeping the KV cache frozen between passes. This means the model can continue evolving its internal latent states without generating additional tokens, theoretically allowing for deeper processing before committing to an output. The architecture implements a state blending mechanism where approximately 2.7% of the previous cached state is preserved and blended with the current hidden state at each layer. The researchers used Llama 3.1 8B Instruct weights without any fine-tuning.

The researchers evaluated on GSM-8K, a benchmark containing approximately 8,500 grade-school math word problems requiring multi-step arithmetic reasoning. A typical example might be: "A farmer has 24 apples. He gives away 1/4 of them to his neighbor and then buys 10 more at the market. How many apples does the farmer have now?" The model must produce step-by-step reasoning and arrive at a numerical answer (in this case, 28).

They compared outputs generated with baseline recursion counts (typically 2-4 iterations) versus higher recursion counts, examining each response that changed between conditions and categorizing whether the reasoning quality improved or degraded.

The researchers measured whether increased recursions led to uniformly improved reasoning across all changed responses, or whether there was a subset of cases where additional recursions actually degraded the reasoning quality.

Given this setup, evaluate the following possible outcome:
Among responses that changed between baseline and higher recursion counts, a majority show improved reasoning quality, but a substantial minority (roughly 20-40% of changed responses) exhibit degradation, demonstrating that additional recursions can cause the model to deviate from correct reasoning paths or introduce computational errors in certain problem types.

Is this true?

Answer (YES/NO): YES